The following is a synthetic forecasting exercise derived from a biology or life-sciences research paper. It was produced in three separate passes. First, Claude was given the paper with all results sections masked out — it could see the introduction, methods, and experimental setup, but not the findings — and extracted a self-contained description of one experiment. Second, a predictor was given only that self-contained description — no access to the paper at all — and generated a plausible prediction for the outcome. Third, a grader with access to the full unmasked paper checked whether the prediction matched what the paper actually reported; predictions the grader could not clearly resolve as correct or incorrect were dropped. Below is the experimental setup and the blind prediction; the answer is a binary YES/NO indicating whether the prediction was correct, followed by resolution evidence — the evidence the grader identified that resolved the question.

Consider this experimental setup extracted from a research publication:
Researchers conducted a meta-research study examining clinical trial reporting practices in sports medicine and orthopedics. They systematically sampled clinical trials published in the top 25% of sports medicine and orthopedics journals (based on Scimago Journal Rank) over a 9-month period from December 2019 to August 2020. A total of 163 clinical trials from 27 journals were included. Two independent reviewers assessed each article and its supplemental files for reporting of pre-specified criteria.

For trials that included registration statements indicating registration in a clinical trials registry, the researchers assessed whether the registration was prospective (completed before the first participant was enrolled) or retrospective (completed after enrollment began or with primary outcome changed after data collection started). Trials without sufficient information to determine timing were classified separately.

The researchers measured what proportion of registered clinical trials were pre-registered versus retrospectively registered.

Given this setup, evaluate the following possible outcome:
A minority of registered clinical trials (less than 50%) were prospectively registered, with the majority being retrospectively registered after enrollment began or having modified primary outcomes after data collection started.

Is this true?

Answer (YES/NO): YES